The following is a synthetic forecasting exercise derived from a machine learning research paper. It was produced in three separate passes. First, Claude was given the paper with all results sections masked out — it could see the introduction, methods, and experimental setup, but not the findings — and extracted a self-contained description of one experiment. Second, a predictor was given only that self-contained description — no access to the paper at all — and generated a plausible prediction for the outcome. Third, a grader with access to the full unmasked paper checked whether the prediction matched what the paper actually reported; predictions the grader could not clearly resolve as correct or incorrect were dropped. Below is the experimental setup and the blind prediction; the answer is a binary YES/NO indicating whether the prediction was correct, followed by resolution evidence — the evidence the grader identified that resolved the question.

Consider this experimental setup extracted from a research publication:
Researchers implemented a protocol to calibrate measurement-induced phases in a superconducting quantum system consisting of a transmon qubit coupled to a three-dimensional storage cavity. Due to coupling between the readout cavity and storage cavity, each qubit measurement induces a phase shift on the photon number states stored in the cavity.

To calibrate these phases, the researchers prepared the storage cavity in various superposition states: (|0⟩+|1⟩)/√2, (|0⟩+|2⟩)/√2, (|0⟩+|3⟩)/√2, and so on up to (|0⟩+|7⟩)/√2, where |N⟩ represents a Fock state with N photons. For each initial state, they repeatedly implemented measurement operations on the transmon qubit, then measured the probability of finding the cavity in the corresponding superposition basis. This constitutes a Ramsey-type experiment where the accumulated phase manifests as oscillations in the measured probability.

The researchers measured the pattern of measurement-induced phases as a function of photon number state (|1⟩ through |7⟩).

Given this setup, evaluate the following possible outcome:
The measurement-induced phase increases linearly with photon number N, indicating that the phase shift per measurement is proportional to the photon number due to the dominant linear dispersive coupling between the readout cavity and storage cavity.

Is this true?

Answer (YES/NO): NO